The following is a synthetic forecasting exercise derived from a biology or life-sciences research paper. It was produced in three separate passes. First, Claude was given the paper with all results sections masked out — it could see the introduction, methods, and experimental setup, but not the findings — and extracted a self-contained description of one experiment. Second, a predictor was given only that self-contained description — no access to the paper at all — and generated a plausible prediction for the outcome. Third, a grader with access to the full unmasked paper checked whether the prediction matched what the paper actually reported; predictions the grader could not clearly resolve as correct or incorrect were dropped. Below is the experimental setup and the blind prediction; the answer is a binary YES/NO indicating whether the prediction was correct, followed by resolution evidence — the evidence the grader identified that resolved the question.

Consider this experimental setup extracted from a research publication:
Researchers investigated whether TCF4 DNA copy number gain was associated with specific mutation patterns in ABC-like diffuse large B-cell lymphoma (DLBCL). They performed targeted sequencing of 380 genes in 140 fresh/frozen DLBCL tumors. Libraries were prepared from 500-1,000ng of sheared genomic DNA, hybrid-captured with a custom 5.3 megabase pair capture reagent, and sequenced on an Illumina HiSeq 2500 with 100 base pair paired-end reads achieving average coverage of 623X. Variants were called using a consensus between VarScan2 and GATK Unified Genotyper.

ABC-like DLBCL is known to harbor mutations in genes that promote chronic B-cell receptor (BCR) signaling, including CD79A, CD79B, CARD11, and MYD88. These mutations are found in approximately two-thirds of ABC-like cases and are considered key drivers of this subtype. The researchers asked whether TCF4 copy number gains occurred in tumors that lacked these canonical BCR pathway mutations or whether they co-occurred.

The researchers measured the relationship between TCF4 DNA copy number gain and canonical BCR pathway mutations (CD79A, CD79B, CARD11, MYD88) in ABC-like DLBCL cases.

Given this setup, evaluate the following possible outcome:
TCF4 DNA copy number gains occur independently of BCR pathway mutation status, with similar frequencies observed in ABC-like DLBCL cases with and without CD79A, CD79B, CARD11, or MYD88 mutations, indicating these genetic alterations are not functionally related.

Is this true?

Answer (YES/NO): NO